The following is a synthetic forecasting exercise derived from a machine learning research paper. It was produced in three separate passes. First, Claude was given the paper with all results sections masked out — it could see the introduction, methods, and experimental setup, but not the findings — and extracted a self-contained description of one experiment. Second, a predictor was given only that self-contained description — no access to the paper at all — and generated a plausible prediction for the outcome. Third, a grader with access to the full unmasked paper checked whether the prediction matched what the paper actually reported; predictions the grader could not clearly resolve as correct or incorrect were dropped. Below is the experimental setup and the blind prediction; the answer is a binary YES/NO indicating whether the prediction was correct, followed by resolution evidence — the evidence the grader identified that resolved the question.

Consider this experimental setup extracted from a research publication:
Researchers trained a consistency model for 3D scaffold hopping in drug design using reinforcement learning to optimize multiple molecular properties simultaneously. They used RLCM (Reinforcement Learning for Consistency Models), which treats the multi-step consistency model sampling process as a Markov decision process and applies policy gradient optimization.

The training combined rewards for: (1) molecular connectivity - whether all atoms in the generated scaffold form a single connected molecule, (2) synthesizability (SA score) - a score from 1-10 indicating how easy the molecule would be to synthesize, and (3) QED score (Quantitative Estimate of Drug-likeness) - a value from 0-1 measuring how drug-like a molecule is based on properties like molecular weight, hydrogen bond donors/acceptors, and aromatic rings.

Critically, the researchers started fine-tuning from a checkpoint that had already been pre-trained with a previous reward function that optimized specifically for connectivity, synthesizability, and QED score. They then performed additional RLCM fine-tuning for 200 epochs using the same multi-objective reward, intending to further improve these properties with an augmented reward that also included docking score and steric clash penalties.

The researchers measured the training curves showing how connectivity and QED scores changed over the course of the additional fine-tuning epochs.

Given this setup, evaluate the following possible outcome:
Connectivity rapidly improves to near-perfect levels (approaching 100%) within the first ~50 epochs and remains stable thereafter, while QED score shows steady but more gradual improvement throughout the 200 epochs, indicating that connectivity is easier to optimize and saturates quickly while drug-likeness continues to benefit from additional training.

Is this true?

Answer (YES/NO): NO